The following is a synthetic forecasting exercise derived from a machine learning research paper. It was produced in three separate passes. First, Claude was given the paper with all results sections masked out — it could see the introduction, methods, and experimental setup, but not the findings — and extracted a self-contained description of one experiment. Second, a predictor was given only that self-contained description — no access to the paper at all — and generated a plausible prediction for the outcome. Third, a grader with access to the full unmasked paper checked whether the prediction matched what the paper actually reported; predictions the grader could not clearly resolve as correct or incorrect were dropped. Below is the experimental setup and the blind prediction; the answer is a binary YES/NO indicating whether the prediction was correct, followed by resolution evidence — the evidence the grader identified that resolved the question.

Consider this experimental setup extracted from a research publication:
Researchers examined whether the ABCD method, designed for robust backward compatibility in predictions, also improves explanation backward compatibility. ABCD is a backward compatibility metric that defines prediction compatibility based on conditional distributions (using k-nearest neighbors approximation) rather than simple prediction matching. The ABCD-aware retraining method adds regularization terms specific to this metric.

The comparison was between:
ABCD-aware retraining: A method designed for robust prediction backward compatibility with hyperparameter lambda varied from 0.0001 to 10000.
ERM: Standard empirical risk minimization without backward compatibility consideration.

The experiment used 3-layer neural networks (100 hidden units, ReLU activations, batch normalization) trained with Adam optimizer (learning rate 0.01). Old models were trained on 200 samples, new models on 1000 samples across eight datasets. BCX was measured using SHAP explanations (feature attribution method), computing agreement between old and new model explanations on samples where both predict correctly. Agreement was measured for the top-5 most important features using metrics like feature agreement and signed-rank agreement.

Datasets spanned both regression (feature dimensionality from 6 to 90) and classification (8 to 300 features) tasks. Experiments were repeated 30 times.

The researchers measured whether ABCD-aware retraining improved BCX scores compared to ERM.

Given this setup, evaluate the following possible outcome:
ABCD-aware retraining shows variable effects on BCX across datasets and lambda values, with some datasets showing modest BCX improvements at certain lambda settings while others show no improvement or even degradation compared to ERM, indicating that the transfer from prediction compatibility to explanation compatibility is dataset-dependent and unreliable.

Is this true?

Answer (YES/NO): NO